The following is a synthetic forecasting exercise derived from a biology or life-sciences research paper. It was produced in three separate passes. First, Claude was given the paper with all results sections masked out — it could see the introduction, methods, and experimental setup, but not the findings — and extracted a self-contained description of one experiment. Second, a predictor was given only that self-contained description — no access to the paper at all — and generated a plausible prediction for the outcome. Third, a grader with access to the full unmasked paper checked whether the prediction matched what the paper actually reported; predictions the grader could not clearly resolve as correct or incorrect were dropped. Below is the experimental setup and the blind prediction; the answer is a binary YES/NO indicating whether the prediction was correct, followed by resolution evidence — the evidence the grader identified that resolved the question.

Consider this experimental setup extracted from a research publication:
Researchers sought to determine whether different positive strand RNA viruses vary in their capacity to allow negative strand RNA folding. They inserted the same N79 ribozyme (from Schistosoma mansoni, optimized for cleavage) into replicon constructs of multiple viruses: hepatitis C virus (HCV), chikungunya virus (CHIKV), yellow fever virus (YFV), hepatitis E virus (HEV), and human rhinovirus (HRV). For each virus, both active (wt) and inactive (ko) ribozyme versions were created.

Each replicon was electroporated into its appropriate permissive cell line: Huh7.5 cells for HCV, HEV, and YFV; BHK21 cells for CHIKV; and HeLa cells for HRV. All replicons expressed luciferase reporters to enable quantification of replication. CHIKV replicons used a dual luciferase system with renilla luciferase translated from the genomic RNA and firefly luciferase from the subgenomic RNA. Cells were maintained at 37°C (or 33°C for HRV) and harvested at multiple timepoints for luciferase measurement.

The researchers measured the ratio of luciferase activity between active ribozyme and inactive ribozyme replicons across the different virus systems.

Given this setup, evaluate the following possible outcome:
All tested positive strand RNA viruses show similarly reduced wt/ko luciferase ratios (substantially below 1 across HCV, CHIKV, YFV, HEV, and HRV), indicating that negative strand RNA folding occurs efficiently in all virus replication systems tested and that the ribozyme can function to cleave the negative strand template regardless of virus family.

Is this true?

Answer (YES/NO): NO